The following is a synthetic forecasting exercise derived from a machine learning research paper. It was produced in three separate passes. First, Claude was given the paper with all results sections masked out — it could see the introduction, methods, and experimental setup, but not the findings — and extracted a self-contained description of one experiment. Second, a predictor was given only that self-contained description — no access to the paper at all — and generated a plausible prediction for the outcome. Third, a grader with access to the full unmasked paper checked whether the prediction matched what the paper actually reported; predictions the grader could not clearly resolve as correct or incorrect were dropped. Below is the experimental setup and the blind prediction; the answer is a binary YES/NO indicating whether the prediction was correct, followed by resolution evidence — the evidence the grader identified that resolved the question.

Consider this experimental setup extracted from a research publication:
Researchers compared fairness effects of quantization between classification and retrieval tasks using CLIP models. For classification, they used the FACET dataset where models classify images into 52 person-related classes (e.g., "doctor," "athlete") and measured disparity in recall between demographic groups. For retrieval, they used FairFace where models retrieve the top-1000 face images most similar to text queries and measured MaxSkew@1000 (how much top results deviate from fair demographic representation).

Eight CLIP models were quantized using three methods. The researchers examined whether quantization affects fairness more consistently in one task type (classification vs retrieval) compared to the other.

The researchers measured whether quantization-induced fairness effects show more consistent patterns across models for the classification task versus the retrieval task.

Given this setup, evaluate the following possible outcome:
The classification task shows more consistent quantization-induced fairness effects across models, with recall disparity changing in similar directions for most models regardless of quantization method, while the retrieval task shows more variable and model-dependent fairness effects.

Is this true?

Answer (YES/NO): NO